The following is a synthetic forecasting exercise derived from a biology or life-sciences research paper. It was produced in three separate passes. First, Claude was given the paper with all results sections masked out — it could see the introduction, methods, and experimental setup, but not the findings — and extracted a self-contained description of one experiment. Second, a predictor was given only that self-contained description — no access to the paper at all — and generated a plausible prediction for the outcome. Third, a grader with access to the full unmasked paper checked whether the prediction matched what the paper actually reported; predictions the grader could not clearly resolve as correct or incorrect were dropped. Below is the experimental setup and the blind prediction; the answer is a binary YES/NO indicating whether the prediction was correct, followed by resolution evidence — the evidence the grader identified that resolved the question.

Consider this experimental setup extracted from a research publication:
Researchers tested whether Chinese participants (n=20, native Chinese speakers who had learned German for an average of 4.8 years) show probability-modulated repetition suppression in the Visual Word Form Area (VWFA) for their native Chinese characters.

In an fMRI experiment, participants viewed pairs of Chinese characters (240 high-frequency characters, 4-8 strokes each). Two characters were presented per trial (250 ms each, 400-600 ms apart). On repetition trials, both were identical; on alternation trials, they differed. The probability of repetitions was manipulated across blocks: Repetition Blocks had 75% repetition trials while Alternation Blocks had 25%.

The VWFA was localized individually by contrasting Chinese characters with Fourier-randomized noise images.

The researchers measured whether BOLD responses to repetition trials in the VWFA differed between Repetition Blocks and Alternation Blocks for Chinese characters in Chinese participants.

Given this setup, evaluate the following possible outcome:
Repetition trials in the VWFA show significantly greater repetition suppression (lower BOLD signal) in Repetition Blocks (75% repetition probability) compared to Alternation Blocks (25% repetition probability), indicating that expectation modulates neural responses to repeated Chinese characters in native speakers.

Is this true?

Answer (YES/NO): YES